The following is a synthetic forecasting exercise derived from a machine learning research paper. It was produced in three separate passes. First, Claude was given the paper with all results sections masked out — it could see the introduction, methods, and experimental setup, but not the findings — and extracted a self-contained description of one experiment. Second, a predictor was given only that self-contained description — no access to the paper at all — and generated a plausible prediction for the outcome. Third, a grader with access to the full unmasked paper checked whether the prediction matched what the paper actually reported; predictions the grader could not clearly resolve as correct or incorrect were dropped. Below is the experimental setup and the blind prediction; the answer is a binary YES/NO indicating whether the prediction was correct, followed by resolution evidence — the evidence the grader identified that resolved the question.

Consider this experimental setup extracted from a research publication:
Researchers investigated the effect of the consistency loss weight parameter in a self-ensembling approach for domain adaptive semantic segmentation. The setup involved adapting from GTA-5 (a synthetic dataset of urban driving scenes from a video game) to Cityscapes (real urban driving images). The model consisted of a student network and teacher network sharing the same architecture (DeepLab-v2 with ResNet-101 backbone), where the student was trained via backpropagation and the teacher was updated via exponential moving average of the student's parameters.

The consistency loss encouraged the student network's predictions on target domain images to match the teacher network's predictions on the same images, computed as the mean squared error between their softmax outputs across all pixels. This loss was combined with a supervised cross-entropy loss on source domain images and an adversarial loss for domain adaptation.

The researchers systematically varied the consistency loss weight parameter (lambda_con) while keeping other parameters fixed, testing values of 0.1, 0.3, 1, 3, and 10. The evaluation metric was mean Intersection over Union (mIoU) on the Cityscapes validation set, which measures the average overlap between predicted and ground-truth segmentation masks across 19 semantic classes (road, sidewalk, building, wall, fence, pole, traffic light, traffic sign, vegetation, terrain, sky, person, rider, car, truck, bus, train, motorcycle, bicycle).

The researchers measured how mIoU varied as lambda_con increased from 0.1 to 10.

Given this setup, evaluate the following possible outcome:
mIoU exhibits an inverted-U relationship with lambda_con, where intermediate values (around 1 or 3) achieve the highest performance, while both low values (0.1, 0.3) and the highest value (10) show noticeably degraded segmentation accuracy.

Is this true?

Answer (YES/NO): YES